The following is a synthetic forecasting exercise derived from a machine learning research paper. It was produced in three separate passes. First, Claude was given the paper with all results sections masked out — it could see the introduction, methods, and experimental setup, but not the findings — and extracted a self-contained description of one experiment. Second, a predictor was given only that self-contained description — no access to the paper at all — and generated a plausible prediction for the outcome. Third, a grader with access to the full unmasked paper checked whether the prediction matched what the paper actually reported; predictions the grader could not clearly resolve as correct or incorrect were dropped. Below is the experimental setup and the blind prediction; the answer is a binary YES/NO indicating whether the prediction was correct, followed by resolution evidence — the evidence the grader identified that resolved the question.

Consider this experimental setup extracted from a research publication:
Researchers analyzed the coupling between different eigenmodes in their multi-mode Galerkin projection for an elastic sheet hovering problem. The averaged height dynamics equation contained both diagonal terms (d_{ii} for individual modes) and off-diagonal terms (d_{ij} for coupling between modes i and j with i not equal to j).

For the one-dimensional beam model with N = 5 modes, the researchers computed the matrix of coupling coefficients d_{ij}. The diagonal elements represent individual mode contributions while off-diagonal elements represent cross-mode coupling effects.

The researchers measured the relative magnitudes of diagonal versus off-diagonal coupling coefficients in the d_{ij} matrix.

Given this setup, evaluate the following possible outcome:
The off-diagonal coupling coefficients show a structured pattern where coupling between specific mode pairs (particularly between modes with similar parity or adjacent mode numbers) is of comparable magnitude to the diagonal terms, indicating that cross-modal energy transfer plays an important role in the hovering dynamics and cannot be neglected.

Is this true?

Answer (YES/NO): NO